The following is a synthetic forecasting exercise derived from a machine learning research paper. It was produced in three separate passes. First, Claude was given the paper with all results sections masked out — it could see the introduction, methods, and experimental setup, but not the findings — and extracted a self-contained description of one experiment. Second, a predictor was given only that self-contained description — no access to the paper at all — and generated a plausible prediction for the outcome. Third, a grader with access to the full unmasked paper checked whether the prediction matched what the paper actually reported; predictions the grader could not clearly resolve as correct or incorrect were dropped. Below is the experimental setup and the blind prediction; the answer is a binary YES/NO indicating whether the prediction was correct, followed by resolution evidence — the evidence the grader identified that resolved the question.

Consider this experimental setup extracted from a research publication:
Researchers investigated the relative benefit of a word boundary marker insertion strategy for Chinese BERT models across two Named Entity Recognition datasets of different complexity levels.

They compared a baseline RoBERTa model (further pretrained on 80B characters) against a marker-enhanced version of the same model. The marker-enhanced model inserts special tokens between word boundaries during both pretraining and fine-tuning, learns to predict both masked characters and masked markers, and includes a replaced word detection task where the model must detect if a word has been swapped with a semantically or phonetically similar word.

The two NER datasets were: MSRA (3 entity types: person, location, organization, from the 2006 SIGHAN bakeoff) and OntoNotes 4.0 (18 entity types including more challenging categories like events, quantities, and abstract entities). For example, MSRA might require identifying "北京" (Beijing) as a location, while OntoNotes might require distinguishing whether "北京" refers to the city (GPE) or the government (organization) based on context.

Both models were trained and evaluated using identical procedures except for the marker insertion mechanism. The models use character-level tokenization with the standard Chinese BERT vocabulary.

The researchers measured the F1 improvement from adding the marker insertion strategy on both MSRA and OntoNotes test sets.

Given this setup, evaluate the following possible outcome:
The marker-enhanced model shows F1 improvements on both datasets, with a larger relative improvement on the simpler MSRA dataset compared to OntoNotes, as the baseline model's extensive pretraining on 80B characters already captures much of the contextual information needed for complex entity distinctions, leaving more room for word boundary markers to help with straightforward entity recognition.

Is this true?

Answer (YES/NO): NO